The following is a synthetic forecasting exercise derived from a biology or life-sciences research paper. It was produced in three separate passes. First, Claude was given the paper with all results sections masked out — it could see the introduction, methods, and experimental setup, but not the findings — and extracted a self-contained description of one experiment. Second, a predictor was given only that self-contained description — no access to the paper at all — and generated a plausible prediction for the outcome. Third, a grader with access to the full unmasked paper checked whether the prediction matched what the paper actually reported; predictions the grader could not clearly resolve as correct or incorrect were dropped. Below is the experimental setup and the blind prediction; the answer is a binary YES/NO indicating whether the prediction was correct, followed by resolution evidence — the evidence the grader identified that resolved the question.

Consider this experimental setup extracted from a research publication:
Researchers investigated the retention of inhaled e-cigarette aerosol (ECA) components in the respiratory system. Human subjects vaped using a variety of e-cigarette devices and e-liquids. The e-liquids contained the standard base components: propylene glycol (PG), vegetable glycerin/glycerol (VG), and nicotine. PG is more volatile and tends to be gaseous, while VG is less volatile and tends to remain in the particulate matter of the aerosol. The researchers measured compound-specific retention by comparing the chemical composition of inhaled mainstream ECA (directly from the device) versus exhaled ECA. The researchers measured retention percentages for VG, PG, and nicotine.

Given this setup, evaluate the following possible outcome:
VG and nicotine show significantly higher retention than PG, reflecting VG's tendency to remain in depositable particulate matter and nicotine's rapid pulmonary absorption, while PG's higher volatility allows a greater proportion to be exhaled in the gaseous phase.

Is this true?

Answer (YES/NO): NO